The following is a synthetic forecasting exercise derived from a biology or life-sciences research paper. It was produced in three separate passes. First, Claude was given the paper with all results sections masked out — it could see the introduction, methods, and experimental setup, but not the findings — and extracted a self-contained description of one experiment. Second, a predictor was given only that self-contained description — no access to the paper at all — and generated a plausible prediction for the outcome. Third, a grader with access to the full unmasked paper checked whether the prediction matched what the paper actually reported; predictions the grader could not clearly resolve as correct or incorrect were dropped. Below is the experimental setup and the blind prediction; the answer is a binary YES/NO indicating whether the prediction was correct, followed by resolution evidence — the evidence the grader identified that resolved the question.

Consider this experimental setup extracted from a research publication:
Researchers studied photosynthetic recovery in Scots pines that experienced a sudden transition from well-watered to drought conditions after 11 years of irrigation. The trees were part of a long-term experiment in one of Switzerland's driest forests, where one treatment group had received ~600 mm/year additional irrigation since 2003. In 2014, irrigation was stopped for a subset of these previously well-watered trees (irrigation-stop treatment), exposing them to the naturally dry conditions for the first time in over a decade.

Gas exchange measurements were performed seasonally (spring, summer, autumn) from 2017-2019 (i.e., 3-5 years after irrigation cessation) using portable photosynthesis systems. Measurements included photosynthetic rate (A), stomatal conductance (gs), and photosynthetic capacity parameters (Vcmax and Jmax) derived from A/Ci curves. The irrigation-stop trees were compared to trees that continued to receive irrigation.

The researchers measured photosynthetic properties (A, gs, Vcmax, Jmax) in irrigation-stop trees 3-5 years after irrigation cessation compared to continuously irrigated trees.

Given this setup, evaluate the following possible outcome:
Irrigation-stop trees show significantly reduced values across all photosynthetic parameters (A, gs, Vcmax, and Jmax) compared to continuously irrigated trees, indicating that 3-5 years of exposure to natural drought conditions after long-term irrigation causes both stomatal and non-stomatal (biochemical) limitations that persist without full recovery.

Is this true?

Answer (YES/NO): NO